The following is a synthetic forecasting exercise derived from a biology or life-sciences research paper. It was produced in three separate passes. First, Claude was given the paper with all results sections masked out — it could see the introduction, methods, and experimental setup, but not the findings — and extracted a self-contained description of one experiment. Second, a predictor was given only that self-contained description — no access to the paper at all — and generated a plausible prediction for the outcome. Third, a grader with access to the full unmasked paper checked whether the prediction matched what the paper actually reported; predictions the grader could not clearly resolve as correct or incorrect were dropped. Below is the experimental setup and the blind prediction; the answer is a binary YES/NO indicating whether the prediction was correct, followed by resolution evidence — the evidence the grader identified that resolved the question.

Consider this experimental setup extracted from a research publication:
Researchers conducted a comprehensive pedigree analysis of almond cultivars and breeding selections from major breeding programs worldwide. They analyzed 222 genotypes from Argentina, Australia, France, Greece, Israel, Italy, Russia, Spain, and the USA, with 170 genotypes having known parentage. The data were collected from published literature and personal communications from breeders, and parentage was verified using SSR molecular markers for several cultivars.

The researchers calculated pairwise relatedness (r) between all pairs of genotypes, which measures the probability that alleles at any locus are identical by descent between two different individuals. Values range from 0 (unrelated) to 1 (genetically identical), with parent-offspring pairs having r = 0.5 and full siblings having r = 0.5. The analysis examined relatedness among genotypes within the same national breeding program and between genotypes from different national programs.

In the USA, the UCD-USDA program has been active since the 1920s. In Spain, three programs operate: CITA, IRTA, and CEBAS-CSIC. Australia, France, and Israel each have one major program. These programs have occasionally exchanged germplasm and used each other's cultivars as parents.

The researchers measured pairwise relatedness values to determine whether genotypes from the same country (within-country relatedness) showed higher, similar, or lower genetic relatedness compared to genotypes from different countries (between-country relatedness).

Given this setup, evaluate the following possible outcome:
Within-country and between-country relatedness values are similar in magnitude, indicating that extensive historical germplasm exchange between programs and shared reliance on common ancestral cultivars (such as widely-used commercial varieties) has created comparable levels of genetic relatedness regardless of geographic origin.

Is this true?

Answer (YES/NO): NO